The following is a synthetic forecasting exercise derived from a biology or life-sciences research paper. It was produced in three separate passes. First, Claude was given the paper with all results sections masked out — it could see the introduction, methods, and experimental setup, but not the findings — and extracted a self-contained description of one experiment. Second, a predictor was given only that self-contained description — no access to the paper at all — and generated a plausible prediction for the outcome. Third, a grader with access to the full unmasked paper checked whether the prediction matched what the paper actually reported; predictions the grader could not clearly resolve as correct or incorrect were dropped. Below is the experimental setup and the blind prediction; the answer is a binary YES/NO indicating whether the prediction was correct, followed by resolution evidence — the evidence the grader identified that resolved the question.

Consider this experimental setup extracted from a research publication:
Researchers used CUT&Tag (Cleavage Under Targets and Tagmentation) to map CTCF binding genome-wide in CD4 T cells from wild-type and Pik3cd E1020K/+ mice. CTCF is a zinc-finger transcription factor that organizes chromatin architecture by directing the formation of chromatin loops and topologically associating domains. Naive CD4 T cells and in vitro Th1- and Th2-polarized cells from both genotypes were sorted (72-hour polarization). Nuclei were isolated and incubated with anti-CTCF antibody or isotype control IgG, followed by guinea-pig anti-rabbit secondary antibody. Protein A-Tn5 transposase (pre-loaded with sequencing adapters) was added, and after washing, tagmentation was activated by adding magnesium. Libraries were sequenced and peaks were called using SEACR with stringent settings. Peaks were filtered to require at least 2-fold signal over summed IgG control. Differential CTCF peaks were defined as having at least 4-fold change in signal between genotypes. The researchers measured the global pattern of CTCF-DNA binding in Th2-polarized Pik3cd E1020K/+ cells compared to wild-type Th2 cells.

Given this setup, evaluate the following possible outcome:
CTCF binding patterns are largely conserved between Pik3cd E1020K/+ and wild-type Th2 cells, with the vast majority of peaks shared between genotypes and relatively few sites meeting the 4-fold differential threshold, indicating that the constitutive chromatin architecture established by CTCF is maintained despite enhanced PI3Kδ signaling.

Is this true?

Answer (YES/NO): NO